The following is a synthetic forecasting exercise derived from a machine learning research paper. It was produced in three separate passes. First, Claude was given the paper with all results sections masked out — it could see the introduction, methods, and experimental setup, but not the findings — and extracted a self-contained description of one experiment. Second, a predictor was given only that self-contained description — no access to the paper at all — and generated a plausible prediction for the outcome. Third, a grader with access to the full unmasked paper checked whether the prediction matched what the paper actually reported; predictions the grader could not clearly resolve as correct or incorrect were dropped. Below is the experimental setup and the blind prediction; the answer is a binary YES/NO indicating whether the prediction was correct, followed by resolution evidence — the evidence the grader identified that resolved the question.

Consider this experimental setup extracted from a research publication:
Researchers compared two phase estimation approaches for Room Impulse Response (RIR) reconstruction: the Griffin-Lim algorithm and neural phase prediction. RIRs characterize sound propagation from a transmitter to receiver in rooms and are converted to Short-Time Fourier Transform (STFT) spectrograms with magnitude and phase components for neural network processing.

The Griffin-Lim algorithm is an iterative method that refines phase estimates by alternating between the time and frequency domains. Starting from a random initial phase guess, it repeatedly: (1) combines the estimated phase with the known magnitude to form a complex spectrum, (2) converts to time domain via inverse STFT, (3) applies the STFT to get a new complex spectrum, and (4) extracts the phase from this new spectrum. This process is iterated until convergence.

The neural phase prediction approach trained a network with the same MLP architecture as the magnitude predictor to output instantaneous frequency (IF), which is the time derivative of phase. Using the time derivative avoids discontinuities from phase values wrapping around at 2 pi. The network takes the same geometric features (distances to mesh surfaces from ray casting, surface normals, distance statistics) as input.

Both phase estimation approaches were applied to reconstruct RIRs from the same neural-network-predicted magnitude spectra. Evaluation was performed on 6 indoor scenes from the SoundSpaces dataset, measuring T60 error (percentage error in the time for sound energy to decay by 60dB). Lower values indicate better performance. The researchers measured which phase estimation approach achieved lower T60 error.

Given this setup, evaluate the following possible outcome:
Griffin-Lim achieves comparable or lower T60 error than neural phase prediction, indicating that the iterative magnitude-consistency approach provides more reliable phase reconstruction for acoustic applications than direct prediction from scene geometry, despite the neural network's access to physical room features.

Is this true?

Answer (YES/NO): YES